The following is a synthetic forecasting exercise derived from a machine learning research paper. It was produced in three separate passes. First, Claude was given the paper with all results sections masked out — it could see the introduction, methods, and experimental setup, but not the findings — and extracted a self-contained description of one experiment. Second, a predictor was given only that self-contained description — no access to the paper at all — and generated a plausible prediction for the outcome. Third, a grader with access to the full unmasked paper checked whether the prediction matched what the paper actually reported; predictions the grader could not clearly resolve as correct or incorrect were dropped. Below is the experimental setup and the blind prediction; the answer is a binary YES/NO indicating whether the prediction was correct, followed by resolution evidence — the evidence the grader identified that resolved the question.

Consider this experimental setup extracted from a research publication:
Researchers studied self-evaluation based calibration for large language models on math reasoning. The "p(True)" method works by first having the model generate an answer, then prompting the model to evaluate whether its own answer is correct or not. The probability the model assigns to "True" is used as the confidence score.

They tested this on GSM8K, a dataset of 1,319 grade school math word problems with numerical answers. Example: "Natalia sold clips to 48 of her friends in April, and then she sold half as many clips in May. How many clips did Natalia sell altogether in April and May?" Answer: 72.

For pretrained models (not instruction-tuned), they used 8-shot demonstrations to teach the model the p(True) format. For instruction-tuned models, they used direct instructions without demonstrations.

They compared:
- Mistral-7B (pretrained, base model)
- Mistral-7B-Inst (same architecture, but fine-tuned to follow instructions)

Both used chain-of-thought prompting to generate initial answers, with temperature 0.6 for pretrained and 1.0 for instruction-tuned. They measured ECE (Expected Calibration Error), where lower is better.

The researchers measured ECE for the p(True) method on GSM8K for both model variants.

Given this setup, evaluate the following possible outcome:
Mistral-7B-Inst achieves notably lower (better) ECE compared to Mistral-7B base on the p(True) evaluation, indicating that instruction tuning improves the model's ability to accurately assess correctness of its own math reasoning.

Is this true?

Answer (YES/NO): NO